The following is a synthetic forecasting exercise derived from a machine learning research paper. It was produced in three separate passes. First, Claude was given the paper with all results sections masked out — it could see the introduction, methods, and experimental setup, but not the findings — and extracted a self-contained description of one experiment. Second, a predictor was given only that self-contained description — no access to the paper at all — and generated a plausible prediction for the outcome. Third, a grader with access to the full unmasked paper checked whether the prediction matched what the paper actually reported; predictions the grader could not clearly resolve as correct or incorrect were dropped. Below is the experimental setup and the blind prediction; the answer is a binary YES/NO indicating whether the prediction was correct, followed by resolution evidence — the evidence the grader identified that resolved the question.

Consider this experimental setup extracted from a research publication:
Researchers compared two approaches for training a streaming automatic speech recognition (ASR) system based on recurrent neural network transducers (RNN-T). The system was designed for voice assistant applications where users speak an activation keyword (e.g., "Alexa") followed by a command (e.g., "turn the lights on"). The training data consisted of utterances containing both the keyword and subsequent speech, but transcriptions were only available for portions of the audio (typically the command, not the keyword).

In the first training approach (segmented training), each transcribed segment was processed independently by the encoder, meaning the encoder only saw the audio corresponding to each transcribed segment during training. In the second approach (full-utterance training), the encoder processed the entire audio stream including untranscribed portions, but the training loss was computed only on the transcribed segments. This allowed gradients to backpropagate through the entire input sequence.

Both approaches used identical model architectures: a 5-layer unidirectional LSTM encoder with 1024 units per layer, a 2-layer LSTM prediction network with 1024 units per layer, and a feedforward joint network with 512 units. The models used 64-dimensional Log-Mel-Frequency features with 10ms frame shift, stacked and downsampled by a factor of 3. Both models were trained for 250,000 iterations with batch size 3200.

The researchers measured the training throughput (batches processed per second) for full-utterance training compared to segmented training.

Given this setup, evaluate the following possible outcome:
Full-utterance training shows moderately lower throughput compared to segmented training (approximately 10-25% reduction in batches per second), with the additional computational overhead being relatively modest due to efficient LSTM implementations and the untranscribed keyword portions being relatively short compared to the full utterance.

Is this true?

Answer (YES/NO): NO